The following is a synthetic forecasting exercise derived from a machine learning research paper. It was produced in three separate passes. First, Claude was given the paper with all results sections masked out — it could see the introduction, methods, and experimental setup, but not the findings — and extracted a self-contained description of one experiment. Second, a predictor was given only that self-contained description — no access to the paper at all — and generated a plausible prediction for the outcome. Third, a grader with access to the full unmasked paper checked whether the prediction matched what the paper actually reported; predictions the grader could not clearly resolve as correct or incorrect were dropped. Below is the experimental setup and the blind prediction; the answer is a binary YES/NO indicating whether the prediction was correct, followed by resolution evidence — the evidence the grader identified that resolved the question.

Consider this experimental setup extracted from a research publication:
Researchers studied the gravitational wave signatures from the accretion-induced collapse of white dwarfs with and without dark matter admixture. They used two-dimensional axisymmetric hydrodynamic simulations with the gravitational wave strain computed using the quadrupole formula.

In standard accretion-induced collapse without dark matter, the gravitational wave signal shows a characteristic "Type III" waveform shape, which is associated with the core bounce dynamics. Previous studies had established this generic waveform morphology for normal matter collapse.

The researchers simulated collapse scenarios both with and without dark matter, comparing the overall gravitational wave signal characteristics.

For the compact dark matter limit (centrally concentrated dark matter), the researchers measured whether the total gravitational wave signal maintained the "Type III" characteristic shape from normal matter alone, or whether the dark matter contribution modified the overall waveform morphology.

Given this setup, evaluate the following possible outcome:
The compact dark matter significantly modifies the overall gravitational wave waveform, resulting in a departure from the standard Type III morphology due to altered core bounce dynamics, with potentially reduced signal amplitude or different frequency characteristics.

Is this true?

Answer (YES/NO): NO